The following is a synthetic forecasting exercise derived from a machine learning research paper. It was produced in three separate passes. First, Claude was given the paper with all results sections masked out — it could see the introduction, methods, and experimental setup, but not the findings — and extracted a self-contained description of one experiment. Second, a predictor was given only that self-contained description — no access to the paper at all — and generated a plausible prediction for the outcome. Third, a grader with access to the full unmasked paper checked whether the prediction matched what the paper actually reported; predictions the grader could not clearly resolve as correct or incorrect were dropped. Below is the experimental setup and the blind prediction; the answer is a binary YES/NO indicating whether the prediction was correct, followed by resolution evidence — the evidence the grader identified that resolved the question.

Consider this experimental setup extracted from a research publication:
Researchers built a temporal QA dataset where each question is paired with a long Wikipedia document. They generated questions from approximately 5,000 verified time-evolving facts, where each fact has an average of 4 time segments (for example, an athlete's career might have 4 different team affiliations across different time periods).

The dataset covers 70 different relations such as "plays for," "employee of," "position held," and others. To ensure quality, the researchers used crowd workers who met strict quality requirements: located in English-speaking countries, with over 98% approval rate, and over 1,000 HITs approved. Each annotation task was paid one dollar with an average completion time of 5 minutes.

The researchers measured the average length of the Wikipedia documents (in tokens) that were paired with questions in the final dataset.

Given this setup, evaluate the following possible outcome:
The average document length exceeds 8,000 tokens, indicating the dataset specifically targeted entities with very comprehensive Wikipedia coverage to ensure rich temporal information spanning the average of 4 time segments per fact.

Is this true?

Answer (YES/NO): NO